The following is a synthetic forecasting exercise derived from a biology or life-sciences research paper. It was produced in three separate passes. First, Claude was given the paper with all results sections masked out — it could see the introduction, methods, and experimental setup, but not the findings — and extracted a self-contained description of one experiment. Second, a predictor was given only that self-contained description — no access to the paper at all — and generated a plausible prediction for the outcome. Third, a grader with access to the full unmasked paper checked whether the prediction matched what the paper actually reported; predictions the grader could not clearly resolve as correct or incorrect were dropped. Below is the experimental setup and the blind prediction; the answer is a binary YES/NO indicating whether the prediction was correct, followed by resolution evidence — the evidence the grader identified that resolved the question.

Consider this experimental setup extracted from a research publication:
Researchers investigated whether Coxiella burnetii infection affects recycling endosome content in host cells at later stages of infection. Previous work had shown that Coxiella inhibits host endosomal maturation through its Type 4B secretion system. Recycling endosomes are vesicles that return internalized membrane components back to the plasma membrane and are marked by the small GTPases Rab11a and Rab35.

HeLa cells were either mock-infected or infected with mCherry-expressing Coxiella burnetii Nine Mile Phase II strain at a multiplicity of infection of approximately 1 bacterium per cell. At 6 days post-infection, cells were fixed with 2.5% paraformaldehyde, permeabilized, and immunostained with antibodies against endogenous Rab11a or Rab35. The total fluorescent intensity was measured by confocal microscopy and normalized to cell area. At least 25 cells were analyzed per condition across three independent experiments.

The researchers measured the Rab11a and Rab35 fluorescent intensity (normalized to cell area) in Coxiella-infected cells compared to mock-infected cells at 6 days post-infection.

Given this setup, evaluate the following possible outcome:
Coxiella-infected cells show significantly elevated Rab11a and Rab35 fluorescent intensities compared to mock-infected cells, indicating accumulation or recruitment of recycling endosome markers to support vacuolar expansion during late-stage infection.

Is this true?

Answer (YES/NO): NO